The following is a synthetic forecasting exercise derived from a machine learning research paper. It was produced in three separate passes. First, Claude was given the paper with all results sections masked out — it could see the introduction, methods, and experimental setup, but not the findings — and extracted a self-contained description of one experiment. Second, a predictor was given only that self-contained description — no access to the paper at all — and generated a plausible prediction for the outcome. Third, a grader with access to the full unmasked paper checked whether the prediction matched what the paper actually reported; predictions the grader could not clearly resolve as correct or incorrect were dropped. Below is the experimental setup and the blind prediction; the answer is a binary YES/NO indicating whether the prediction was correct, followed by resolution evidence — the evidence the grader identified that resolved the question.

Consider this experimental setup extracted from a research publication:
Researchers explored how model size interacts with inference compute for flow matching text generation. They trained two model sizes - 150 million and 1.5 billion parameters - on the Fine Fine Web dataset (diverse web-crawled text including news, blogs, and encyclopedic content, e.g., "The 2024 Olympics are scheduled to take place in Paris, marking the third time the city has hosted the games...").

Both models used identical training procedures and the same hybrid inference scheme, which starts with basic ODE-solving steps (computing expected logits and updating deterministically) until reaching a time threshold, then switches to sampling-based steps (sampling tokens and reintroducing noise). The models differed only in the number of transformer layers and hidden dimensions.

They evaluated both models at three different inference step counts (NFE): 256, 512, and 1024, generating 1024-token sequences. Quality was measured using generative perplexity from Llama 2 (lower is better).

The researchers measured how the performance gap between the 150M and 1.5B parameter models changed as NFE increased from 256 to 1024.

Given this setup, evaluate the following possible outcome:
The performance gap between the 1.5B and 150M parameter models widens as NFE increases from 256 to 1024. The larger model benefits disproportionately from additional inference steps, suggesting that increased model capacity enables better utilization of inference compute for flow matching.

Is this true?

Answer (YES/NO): NO